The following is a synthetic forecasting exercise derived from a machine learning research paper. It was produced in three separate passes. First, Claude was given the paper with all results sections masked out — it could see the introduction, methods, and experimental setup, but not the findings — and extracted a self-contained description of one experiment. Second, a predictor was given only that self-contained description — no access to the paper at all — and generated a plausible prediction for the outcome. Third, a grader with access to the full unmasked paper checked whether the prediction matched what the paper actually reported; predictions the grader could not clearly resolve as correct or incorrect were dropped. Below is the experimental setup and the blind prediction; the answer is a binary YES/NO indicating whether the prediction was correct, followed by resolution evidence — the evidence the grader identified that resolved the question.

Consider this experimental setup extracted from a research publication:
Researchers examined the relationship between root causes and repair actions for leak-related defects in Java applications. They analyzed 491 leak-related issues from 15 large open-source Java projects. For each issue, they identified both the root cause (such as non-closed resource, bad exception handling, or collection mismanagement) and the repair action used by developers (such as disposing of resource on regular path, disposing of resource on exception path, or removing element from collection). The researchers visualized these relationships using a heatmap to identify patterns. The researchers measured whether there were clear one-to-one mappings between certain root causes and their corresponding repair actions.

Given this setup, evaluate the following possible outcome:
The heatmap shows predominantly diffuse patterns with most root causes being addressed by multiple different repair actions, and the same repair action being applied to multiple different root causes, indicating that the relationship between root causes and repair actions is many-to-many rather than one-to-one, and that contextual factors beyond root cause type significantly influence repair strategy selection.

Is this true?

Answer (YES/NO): NO